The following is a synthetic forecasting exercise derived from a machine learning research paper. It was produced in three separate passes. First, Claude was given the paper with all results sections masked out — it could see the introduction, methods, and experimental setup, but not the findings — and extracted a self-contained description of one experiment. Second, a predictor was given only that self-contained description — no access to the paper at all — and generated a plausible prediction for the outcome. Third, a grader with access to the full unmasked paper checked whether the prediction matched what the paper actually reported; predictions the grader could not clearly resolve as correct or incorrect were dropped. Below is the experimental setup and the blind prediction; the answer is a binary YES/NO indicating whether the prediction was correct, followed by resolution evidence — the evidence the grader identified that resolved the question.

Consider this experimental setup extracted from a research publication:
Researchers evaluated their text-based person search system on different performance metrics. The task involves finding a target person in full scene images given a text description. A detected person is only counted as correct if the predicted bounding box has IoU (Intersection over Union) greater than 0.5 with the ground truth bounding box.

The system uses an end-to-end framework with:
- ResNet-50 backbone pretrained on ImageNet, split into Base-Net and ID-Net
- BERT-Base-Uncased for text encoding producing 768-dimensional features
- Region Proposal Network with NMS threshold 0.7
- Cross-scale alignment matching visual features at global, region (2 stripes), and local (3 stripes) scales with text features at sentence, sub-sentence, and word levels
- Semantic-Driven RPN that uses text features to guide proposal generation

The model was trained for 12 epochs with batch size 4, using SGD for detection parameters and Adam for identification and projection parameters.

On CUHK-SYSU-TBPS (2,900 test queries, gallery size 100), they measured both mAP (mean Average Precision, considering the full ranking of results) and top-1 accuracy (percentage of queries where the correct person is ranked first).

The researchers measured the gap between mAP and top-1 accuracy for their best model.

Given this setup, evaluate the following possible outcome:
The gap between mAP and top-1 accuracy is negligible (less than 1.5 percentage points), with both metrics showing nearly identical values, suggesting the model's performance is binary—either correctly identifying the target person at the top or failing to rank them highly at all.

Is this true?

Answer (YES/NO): NO